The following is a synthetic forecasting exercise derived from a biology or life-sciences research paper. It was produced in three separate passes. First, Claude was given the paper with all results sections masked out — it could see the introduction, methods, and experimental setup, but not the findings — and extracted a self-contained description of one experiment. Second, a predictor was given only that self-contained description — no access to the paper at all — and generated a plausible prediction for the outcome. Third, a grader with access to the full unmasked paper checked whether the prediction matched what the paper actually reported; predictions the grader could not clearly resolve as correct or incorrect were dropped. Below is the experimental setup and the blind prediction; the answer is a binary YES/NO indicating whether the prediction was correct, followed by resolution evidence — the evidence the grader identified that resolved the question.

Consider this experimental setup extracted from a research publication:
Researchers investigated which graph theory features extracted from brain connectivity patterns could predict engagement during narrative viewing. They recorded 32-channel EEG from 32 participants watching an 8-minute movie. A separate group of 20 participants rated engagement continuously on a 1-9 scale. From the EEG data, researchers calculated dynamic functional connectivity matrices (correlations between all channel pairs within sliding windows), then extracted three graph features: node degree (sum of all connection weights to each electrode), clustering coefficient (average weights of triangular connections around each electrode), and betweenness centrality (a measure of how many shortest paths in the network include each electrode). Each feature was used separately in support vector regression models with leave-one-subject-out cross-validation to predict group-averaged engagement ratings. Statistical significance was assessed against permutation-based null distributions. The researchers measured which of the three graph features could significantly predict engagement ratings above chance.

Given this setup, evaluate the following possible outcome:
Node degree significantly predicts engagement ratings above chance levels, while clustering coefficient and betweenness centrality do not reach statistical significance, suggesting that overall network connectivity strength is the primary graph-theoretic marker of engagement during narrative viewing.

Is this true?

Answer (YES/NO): NO